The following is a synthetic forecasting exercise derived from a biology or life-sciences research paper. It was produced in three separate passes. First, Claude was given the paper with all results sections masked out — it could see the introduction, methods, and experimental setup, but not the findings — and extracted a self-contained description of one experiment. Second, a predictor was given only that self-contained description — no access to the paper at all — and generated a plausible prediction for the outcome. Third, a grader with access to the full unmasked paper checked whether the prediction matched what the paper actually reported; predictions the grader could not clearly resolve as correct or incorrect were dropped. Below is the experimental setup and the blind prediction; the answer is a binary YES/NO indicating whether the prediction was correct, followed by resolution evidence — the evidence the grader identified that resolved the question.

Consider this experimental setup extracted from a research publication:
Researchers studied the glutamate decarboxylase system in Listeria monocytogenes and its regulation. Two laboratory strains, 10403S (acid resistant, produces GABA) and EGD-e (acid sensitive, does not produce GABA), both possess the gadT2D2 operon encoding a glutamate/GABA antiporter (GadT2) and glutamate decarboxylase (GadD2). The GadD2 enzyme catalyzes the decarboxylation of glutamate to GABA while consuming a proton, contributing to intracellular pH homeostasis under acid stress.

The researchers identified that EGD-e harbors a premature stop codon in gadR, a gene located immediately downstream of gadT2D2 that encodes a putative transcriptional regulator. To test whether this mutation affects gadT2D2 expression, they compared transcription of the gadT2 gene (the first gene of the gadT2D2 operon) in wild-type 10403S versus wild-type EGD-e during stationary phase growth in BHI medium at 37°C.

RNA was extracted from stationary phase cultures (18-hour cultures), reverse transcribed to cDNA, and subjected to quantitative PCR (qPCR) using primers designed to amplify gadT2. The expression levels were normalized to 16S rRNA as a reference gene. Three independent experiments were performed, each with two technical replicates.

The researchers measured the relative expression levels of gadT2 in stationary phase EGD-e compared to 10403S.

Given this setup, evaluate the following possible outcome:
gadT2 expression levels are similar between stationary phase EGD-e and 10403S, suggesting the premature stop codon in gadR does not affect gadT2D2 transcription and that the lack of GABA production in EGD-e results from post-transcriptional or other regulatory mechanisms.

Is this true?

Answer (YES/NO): NO